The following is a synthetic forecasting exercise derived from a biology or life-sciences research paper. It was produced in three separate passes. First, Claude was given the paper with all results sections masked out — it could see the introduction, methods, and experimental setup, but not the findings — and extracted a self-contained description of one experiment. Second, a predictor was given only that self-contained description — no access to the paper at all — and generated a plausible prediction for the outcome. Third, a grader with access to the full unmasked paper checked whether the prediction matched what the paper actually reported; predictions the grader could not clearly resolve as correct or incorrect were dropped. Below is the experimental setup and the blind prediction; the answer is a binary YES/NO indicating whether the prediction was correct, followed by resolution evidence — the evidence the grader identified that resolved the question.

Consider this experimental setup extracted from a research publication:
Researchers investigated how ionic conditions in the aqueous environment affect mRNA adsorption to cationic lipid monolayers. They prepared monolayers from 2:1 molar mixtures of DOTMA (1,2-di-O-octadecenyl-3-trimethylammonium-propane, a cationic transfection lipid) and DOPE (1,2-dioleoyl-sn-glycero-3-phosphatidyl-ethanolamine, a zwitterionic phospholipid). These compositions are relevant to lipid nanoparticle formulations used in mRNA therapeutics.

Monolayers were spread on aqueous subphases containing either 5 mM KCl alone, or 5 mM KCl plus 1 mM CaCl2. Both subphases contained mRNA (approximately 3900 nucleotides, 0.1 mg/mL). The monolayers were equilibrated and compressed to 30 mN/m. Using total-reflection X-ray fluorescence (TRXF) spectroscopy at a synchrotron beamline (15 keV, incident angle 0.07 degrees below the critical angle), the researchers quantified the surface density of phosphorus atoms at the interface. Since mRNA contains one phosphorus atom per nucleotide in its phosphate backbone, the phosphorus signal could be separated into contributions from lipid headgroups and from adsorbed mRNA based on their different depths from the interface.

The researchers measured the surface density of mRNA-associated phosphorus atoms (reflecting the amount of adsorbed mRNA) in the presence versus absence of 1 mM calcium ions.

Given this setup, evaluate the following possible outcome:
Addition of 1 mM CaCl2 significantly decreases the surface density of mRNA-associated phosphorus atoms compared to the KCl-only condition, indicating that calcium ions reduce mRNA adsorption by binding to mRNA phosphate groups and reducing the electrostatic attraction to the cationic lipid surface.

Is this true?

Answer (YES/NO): NO